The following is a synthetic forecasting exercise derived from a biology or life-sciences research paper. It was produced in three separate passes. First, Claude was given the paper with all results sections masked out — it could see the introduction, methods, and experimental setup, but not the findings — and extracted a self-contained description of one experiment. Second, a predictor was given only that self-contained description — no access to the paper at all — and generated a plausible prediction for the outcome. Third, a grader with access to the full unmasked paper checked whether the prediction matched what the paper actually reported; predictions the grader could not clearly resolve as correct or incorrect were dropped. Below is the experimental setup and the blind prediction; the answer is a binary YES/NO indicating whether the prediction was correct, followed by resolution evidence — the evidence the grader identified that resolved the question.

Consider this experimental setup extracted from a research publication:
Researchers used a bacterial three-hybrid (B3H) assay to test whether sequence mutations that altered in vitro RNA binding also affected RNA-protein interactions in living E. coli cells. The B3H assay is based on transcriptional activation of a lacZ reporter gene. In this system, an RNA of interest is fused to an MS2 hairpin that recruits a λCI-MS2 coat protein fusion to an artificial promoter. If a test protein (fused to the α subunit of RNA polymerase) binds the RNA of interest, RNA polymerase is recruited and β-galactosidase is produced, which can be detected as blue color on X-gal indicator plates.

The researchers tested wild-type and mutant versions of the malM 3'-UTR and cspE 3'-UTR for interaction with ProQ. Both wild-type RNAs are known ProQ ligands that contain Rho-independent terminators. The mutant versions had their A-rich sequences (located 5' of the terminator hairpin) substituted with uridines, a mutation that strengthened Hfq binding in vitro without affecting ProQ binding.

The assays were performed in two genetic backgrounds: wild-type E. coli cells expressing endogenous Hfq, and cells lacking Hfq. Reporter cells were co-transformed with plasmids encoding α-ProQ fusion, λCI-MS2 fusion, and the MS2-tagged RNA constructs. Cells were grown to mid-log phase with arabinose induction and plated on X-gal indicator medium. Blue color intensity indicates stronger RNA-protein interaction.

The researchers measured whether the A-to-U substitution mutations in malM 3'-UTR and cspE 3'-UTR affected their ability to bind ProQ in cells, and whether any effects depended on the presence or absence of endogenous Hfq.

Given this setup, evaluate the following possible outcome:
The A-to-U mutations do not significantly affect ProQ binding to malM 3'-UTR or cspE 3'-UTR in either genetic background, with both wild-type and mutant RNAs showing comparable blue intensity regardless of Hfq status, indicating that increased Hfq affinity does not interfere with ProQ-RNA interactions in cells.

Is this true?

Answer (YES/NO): NO